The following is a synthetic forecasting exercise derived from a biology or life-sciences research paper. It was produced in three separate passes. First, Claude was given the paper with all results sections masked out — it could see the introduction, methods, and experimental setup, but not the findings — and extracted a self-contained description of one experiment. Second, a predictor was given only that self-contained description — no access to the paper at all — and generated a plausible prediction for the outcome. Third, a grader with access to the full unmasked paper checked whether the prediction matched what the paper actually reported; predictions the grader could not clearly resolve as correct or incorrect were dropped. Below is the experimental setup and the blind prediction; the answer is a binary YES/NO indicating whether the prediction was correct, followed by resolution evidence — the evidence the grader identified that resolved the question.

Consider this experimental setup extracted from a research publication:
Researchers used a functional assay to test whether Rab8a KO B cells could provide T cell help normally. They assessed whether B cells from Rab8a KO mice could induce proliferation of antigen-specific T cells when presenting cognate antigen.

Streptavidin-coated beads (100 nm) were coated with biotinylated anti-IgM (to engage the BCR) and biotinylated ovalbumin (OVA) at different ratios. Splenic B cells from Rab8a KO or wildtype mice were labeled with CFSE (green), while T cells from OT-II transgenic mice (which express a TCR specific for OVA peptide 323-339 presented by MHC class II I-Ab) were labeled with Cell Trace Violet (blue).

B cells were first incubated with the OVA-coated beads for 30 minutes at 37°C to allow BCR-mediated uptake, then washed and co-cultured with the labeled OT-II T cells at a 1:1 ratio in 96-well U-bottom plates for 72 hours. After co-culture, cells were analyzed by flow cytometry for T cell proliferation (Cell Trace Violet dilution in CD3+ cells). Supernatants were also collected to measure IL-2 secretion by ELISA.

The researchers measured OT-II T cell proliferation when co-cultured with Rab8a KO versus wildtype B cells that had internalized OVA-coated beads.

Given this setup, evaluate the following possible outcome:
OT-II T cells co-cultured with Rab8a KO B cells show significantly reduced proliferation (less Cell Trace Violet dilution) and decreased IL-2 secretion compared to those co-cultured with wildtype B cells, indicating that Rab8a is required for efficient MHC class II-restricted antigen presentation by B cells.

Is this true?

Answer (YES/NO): NO